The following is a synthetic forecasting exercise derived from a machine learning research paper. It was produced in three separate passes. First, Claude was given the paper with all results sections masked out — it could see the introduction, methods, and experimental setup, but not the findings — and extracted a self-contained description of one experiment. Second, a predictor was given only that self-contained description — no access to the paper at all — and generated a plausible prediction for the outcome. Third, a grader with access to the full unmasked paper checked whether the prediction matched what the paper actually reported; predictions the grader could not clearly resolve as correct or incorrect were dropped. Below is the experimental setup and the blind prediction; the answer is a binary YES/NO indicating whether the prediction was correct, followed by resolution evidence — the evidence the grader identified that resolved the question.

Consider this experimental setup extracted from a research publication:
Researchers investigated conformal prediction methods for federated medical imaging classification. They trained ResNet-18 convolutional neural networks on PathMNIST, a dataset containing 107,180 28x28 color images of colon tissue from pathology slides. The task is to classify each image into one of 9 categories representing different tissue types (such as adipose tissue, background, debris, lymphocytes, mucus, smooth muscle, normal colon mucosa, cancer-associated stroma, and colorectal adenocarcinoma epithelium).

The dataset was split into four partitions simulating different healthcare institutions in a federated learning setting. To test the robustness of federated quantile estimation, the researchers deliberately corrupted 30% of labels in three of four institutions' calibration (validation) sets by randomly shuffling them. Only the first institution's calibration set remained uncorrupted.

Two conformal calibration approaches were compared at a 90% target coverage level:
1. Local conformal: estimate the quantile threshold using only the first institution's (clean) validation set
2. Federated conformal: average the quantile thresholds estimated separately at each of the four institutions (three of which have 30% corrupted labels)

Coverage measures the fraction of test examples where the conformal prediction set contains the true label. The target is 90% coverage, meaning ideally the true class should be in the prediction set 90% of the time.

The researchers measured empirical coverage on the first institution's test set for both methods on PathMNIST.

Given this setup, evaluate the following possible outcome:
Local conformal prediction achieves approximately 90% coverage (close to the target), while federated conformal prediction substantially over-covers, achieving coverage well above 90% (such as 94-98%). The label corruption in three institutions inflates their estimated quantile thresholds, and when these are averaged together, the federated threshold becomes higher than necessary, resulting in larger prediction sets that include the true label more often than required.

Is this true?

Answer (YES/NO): NO